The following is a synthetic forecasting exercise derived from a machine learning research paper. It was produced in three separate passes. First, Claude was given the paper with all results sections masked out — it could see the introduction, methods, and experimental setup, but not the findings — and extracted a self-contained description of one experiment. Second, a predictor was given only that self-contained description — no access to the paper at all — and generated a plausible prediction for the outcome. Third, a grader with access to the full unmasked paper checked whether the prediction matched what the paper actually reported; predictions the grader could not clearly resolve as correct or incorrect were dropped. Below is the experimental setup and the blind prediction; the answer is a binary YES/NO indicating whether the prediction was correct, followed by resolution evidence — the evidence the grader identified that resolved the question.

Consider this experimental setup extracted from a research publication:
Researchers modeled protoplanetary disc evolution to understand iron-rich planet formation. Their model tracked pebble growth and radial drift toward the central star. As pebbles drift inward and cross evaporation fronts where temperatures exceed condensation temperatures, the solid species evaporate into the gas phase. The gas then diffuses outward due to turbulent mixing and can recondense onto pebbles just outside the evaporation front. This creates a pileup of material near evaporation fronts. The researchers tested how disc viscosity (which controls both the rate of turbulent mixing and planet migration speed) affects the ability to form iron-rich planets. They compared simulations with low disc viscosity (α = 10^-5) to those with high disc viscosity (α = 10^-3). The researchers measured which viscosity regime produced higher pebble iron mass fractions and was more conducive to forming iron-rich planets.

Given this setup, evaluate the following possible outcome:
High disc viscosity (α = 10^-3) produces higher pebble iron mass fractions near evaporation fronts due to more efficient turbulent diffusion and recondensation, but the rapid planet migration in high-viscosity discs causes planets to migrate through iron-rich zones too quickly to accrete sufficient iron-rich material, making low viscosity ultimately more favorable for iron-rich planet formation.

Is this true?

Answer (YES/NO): NO